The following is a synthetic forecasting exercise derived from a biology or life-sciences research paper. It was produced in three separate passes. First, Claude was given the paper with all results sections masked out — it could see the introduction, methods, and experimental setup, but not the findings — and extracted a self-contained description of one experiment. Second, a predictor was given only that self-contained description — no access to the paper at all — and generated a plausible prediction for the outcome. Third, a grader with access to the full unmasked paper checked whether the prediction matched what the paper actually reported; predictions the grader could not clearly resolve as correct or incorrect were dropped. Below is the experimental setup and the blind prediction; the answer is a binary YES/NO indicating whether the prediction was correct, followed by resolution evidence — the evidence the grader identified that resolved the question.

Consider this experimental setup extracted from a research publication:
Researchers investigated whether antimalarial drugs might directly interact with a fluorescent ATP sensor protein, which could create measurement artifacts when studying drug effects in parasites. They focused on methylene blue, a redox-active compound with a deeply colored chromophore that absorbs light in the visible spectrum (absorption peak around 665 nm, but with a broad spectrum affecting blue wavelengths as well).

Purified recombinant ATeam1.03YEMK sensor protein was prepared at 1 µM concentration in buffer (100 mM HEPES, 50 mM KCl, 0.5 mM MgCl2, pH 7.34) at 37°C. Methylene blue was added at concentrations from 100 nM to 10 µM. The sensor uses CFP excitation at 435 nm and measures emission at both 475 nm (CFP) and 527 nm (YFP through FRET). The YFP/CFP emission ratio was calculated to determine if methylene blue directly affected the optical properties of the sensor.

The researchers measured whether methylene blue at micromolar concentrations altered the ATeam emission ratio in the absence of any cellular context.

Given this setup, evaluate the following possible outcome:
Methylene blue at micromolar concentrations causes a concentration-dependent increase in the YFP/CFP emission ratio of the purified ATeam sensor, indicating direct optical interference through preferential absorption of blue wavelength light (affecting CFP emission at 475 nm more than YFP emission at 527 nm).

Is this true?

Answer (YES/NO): NO